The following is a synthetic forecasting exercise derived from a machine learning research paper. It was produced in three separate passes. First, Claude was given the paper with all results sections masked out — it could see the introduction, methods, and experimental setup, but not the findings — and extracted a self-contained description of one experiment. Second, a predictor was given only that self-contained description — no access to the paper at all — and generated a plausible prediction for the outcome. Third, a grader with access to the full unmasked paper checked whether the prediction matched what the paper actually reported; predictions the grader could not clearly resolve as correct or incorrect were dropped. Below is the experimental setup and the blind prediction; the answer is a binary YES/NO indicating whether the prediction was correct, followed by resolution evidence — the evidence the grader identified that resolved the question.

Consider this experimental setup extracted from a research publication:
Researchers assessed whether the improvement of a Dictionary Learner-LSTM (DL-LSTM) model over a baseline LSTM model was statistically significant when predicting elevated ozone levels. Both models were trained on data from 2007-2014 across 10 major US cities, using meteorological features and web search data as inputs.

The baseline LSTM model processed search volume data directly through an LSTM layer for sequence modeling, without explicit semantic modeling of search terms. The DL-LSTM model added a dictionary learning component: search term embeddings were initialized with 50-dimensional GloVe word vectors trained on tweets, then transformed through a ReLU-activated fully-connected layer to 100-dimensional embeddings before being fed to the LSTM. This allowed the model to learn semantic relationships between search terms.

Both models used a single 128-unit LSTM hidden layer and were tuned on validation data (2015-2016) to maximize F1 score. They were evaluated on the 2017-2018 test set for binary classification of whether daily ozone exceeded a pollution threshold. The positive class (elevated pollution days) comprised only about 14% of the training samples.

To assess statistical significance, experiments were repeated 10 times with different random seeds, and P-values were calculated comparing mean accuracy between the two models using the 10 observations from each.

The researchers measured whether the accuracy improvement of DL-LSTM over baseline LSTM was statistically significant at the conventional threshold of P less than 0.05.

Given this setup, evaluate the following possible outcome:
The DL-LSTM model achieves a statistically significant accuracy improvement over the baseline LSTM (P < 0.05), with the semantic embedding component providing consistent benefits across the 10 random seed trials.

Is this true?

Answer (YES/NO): NO